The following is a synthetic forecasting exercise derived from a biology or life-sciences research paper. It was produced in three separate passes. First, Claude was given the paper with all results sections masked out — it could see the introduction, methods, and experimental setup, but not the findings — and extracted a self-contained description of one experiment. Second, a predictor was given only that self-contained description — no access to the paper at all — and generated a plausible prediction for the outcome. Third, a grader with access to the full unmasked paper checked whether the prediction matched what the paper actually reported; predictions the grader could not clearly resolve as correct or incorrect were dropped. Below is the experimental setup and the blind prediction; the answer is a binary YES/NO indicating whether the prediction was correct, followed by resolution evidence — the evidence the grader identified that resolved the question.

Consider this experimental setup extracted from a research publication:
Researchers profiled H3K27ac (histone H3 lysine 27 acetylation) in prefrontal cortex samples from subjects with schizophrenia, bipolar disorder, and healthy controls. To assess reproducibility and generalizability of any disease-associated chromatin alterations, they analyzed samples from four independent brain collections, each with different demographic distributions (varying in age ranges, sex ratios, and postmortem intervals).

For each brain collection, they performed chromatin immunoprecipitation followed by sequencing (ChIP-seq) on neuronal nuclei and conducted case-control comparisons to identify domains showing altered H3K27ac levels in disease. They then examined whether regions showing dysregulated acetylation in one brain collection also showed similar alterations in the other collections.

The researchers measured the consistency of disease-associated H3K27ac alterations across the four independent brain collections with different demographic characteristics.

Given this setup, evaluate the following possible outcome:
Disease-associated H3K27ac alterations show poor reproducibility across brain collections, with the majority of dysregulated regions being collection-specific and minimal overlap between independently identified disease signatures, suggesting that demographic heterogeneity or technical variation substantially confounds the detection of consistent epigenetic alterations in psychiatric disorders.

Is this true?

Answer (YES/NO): NO